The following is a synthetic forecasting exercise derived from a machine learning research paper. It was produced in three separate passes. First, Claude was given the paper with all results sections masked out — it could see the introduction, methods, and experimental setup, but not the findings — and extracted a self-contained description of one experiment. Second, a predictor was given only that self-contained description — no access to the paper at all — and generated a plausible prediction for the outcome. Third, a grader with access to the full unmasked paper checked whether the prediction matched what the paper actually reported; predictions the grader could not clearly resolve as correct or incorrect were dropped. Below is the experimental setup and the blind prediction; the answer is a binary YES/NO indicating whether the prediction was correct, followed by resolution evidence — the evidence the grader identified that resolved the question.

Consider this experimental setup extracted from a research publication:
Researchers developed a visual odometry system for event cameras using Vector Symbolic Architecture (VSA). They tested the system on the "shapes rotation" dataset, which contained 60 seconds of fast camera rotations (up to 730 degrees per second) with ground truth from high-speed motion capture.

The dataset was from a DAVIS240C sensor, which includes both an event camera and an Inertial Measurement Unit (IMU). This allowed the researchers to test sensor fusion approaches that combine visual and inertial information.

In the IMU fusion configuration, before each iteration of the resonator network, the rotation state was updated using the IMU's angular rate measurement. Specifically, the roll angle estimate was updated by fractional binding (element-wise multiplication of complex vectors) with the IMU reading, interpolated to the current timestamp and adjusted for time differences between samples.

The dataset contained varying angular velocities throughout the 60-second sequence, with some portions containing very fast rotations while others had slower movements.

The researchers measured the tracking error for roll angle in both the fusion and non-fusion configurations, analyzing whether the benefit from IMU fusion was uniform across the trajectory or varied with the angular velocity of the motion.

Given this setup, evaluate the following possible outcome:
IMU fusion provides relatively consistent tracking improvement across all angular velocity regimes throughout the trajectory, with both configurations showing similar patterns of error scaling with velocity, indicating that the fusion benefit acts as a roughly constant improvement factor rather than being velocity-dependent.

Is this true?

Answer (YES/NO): NO